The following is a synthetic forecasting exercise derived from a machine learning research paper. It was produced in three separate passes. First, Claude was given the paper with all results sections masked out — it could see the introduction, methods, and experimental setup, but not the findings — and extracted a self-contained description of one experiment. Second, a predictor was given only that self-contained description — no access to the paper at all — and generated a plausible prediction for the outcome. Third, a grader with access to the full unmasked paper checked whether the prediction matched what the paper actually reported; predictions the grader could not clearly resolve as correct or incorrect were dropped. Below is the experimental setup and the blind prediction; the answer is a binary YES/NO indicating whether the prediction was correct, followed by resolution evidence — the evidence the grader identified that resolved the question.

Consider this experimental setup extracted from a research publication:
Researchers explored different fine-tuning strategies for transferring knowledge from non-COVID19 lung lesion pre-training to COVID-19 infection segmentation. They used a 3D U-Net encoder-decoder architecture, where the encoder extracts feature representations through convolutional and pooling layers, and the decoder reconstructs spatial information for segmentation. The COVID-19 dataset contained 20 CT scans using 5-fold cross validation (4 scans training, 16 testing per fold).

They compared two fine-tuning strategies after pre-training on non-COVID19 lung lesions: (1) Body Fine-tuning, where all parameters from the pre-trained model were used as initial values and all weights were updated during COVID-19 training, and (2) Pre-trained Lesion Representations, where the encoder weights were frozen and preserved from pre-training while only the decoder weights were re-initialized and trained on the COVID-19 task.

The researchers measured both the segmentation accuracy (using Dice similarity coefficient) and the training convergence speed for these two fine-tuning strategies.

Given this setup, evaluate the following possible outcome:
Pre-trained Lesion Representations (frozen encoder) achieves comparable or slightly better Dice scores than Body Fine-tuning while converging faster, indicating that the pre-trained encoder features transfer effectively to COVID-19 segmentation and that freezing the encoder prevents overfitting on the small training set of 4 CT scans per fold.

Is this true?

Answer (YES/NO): YES